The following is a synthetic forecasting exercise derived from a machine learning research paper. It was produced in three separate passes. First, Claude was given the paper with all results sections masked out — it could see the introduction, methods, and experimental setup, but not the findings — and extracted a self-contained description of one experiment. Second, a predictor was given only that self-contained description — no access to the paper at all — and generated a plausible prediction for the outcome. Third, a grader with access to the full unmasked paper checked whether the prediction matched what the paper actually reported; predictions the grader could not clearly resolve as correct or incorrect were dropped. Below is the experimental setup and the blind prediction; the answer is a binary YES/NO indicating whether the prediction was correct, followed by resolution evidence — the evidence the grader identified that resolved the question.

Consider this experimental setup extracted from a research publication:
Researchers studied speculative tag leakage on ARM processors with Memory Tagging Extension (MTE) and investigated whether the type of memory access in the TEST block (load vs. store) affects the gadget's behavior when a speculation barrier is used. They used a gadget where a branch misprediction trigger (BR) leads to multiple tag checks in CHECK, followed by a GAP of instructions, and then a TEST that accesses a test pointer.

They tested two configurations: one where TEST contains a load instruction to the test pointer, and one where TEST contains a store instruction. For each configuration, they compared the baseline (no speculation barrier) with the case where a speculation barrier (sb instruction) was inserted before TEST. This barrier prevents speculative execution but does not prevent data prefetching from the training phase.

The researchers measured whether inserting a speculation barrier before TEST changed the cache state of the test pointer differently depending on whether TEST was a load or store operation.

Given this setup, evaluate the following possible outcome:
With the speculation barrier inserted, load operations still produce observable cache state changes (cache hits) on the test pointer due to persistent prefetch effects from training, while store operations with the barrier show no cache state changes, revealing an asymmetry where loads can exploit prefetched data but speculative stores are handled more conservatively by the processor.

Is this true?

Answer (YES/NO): YES